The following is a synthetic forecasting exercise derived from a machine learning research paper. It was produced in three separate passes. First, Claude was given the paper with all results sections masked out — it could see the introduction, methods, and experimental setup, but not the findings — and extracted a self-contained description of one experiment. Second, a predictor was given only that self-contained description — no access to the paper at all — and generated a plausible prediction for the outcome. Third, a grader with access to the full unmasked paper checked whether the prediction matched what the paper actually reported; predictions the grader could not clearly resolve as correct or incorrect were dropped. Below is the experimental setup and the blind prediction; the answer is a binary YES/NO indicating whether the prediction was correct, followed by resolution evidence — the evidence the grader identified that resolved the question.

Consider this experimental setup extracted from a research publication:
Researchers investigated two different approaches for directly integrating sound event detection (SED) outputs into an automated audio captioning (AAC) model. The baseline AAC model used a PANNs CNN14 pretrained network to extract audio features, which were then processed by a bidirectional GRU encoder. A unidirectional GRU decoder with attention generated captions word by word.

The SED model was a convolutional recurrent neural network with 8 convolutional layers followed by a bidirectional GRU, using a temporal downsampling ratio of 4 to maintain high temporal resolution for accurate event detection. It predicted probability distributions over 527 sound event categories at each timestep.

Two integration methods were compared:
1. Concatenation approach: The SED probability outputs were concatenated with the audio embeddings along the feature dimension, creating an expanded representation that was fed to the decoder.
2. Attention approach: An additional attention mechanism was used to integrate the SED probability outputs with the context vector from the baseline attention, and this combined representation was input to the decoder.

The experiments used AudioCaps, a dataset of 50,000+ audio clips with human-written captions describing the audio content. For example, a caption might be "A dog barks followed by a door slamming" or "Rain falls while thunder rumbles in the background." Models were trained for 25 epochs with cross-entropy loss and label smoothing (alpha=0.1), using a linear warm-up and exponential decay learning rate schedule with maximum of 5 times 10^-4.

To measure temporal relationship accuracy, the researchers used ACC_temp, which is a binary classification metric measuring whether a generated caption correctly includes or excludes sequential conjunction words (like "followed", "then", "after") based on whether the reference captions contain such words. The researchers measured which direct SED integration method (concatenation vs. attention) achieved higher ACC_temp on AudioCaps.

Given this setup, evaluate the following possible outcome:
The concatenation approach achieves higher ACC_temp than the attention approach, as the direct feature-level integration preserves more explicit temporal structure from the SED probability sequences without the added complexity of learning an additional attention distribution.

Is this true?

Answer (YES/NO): NO